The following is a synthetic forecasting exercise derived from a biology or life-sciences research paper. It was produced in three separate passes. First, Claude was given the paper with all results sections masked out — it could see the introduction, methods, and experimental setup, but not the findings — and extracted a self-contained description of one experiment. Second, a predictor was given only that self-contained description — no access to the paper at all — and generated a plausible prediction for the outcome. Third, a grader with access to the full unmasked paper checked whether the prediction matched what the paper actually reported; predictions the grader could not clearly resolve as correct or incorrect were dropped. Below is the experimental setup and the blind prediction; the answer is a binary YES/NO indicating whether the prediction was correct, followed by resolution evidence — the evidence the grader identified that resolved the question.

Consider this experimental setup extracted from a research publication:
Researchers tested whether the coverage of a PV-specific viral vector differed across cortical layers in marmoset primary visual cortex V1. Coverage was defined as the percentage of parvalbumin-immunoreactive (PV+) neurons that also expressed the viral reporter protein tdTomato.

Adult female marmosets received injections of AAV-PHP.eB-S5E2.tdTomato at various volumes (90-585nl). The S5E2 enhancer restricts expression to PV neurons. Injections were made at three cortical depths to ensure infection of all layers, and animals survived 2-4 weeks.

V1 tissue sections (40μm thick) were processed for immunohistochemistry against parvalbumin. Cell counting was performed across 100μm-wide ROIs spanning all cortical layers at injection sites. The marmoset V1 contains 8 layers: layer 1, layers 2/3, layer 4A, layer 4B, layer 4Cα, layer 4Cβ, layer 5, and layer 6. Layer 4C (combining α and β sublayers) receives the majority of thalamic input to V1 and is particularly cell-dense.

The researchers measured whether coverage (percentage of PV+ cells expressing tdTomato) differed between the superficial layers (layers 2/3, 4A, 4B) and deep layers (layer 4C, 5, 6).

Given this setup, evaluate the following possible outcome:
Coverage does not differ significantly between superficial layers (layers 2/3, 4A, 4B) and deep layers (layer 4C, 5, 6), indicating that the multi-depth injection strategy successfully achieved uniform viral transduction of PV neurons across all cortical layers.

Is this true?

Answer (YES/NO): YES